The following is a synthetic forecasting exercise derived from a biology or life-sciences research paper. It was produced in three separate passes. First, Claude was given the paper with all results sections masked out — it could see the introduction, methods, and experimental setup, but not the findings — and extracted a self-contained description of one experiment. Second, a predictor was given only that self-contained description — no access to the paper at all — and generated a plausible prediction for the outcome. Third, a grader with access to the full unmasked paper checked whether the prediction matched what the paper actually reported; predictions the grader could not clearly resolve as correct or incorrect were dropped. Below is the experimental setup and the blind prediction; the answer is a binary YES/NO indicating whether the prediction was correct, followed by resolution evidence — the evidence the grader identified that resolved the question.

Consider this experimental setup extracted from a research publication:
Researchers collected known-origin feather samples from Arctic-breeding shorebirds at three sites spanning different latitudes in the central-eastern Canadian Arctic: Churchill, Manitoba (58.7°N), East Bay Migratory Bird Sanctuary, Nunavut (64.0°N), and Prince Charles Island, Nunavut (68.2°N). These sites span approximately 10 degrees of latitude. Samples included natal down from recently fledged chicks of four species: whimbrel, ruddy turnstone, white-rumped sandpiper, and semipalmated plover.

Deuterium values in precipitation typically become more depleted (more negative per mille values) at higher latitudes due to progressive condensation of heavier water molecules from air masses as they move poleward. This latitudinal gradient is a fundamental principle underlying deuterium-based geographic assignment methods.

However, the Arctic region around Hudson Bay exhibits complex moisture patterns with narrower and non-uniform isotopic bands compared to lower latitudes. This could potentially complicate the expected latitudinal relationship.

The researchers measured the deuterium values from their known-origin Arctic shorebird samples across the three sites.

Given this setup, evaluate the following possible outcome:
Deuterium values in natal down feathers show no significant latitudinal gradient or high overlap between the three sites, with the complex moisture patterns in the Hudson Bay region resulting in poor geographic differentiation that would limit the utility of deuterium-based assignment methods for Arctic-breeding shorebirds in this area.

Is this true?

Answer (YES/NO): NO